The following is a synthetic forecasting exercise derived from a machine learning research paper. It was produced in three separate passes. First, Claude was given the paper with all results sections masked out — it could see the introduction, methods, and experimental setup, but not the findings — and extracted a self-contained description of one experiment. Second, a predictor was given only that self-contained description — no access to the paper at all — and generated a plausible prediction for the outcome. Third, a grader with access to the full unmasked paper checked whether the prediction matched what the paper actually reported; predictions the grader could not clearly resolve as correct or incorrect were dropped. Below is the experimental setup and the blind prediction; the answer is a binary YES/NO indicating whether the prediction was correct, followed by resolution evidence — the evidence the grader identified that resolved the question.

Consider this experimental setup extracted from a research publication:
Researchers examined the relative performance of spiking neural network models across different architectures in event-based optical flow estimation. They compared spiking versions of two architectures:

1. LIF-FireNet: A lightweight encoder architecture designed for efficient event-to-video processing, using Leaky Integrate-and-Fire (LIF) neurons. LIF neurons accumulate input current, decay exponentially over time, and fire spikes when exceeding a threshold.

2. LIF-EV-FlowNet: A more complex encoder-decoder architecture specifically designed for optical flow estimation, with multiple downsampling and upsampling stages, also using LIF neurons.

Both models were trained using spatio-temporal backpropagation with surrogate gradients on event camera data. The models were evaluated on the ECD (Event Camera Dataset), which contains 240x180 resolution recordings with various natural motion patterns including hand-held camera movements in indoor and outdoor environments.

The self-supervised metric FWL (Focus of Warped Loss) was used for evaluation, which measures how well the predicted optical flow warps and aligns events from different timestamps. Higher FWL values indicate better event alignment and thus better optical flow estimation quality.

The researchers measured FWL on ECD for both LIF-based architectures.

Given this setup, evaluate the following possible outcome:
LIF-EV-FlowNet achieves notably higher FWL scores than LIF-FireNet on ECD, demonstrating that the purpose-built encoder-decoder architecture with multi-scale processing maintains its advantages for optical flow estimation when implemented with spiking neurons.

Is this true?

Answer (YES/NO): NO